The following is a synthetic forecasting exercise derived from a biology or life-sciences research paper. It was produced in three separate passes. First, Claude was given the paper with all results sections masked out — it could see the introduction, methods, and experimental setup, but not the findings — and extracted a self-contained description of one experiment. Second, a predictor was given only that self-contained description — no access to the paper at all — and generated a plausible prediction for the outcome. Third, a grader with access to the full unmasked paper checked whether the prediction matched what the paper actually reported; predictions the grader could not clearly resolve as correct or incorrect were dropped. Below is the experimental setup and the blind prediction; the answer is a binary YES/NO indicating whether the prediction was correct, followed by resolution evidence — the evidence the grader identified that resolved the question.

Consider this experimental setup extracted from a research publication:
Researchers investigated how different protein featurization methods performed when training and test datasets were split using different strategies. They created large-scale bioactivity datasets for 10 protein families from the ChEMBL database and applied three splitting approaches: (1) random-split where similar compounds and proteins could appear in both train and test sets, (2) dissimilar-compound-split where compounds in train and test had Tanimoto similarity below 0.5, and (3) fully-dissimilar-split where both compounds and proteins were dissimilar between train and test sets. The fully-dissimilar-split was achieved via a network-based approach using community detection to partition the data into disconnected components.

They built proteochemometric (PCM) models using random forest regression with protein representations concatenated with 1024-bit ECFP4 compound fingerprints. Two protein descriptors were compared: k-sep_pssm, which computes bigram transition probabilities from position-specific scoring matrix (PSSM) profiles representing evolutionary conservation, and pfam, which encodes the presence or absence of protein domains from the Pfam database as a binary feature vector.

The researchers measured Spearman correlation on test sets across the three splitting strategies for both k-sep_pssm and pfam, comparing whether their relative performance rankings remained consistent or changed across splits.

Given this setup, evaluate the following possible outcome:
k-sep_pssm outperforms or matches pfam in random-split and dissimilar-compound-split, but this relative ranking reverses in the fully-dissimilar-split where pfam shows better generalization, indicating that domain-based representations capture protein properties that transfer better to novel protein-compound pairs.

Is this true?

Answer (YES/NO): YES